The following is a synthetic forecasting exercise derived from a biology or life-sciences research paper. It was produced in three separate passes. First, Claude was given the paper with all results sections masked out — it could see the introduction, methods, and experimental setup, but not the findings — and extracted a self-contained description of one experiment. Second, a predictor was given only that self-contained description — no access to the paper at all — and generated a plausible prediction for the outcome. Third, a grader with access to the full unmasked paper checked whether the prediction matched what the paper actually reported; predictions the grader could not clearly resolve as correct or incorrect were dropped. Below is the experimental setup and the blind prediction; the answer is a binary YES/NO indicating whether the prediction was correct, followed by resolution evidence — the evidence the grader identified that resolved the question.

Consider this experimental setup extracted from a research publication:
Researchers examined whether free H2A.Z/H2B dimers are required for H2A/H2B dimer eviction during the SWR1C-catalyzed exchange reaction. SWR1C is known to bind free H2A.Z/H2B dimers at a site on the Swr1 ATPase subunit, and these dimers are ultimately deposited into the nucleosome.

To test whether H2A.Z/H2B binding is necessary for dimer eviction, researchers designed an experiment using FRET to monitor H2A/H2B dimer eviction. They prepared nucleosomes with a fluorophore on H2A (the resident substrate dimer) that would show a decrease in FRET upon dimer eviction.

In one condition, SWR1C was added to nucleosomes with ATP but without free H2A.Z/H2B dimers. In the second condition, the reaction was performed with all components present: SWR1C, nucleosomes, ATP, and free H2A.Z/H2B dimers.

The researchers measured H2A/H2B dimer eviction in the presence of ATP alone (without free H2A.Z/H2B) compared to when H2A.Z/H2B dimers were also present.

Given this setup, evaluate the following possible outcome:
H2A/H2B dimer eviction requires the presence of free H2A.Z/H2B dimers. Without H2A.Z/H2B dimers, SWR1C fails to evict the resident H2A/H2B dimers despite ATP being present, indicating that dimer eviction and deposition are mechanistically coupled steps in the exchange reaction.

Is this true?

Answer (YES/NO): YES